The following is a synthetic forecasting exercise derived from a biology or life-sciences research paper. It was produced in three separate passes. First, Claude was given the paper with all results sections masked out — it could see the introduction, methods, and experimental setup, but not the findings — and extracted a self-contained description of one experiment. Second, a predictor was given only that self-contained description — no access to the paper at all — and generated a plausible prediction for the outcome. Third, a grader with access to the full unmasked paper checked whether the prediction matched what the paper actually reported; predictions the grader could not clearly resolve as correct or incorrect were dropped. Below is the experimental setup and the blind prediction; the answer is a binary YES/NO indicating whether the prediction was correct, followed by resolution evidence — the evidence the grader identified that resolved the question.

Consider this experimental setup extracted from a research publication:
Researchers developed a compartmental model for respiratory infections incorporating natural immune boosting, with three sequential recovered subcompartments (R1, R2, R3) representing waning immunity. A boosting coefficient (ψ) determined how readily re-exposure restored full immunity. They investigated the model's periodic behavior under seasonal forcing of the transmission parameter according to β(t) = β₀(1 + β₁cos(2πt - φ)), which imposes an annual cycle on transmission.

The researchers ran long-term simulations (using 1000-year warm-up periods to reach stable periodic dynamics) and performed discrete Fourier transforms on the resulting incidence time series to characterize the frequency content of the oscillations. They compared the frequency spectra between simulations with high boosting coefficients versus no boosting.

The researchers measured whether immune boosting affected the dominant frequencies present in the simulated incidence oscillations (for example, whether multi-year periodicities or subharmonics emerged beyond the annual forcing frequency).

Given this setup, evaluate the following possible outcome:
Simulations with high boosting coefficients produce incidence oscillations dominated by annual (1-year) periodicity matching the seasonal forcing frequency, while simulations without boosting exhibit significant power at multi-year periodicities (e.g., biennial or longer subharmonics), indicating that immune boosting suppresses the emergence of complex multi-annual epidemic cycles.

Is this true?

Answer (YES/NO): NO